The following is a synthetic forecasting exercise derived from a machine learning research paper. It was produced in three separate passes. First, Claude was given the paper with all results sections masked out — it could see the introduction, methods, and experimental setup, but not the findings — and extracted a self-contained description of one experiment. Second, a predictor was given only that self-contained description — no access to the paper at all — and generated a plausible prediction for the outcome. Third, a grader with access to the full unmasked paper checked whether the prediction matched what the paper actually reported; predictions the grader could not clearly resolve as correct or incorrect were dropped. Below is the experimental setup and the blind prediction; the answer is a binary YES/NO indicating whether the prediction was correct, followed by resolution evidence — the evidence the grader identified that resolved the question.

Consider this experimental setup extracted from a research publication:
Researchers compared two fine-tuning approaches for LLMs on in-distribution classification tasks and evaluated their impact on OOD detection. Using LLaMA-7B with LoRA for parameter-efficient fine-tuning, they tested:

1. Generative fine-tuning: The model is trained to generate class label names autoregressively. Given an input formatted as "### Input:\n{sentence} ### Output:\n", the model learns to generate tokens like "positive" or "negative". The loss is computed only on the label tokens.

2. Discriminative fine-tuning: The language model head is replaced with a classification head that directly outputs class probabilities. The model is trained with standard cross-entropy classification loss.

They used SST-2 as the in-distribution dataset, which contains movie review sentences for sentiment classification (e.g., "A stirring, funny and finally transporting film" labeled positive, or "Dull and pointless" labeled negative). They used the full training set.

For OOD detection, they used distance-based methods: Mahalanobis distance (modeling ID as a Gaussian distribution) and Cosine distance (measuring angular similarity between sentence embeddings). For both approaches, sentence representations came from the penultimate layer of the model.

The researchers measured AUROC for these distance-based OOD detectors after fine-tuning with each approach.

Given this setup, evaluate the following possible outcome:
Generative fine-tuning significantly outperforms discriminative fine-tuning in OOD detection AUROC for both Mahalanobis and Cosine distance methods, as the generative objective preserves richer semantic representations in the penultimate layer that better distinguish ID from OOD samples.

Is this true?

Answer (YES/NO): YES